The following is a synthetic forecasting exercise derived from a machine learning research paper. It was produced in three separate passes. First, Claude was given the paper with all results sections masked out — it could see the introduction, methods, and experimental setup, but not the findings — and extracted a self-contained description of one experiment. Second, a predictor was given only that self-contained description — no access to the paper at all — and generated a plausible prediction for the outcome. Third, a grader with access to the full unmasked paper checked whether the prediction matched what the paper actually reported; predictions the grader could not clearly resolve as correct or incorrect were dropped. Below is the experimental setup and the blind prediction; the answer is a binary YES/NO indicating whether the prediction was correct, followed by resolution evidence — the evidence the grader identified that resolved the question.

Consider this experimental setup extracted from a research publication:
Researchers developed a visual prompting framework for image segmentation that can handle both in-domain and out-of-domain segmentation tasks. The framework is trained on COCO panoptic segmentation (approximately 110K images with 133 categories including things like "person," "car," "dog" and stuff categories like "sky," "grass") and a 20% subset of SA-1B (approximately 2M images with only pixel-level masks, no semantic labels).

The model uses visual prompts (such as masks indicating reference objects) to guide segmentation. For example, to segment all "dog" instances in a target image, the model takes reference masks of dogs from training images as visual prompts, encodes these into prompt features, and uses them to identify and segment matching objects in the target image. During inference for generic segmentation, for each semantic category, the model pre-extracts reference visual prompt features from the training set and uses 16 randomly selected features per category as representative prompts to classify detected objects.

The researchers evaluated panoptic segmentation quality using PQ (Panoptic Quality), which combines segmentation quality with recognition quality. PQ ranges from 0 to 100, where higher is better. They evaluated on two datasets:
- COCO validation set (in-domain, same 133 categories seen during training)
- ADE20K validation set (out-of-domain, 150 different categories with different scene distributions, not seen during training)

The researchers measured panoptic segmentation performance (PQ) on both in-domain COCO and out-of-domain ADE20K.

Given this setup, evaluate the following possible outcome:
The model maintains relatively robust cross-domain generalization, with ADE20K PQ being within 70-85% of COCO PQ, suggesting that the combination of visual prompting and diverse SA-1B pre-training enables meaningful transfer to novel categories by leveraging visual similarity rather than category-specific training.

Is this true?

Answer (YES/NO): NO